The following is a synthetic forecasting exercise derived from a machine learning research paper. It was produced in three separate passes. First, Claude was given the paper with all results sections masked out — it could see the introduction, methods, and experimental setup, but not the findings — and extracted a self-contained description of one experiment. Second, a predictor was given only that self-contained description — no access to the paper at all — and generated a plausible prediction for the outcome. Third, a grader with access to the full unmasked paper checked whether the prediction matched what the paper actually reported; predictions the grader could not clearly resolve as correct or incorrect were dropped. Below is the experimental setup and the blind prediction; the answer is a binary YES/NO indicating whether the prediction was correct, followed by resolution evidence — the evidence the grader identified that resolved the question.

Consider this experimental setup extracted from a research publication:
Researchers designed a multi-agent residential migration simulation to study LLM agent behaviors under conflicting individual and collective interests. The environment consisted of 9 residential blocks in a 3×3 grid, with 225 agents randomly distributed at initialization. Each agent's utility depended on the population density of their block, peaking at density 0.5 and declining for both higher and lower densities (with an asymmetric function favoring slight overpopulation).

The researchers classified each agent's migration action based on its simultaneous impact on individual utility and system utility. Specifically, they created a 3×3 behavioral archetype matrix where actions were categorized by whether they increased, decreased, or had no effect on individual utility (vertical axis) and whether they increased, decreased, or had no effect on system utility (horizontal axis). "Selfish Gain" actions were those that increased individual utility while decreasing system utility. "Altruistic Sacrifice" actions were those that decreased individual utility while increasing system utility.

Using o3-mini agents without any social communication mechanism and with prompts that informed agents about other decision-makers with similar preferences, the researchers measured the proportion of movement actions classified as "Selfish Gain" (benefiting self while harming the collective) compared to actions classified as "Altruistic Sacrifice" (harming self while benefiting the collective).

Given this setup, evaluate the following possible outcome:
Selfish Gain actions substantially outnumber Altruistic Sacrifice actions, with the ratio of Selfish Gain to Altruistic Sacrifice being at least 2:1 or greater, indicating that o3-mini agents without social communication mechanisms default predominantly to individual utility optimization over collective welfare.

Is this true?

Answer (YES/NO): YES